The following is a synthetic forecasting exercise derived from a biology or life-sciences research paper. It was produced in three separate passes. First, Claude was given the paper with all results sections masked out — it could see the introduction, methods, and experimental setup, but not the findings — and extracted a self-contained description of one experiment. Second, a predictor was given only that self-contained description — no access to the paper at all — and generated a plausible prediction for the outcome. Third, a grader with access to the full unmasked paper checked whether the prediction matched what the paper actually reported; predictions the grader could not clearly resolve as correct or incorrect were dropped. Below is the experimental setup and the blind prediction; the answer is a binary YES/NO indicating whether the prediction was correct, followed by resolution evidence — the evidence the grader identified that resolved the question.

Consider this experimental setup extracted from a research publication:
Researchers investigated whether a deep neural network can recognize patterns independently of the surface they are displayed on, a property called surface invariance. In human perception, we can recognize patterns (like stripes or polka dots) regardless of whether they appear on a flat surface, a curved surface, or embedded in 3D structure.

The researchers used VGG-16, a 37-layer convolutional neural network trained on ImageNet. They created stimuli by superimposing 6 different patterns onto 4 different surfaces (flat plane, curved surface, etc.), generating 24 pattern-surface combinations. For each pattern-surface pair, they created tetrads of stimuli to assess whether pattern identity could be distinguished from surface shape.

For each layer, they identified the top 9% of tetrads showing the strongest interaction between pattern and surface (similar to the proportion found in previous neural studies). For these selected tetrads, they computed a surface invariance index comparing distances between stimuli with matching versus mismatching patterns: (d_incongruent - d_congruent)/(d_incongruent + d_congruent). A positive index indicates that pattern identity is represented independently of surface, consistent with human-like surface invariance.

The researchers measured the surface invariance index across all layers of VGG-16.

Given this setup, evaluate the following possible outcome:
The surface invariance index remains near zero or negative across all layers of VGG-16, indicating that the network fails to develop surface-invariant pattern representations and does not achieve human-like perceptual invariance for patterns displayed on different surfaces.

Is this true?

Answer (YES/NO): YES